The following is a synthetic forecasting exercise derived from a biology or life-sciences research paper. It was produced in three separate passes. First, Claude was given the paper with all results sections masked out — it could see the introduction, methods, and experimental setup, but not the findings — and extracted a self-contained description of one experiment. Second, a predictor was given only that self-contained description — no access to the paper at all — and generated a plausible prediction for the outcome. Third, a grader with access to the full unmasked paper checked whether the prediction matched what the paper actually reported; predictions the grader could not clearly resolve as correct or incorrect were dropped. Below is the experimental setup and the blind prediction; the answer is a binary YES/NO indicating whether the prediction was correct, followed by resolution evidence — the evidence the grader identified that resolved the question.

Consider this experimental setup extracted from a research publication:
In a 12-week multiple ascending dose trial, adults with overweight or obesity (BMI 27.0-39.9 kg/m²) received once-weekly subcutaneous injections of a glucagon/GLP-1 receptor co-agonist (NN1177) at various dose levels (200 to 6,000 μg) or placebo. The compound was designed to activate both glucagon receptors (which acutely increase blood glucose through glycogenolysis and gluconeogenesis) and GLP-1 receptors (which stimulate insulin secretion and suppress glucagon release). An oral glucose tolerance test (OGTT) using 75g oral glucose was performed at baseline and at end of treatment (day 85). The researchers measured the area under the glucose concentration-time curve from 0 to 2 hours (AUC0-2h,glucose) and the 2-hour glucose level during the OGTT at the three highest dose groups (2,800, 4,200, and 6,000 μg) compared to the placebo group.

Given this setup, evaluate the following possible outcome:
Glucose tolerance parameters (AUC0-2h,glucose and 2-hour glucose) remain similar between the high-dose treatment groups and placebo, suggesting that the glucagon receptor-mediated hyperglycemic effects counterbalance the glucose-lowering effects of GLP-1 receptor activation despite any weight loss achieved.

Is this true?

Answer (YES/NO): NO